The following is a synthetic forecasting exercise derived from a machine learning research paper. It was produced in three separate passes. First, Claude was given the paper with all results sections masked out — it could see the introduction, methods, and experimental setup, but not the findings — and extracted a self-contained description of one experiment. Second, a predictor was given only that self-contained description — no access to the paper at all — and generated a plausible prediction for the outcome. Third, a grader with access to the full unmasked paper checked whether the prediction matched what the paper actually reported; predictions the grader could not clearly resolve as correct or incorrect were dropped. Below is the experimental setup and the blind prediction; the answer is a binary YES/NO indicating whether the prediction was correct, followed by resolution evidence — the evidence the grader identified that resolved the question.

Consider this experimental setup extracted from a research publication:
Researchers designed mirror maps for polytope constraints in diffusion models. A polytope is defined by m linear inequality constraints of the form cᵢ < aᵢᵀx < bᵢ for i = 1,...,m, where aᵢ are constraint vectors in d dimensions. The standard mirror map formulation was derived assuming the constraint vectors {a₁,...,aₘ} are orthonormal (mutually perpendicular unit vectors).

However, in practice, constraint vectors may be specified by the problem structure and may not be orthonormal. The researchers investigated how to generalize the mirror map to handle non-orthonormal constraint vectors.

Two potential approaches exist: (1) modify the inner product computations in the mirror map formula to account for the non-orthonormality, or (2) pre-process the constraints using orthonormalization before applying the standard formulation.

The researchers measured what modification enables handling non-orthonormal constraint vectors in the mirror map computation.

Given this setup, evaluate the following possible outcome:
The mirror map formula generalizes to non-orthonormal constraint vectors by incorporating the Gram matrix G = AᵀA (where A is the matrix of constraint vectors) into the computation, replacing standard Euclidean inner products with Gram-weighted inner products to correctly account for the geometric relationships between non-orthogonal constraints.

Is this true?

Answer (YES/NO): NO